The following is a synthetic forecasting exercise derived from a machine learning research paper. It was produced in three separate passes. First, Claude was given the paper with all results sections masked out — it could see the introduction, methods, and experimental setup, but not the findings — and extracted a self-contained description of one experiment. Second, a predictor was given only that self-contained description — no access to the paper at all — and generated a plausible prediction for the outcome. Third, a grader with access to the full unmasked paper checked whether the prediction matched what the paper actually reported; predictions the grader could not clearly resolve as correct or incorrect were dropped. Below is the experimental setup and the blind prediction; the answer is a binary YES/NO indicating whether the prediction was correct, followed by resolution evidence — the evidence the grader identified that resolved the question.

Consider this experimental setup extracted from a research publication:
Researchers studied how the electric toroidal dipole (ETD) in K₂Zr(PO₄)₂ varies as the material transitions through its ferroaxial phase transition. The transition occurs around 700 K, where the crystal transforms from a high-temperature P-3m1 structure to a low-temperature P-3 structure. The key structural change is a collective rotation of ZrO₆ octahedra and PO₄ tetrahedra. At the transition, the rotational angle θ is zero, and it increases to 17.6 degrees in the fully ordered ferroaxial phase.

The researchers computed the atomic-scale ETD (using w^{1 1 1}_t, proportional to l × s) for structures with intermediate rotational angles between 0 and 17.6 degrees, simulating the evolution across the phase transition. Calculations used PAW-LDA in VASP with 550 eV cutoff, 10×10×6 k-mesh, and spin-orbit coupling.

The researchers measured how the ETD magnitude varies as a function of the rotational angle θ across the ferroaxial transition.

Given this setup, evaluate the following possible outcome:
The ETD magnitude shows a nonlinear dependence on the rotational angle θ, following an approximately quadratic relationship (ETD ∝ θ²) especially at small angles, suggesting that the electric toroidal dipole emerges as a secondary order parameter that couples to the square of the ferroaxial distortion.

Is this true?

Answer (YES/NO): NO